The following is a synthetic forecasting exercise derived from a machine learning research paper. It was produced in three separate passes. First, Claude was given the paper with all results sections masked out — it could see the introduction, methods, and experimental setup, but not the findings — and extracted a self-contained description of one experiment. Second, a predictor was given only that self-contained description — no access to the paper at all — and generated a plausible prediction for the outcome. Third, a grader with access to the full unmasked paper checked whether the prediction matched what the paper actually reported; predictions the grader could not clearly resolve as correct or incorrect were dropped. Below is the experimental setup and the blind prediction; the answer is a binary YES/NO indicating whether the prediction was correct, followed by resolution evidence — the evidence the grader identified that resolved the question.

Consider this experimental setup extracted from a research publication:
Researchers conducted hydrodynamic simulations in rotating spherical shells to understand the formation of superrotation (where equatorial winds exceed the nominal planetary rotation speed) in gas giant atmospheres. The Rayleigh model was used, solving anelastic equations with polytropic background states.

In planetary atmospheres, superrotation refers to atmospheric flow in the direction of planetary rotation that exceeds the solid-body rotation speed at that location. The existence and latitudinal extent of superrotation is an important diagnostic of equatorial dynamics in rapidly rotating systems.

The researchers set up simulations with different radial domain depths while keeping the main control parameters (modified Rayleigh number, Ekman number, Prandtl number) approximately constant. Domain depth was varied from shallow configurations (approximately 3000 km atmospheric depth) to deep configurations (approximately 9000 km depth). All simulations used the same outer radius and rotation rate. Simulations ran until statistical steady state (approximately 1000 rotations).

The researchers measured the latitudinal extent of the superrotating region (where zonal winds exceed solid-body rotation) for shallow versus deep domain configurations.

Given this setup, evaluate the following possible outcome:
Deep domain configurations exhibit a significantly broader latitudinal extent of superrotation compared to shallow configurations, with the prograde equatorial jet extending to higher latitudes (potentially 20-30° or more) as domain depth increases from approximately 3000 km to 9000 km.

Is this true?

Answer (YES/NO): YES